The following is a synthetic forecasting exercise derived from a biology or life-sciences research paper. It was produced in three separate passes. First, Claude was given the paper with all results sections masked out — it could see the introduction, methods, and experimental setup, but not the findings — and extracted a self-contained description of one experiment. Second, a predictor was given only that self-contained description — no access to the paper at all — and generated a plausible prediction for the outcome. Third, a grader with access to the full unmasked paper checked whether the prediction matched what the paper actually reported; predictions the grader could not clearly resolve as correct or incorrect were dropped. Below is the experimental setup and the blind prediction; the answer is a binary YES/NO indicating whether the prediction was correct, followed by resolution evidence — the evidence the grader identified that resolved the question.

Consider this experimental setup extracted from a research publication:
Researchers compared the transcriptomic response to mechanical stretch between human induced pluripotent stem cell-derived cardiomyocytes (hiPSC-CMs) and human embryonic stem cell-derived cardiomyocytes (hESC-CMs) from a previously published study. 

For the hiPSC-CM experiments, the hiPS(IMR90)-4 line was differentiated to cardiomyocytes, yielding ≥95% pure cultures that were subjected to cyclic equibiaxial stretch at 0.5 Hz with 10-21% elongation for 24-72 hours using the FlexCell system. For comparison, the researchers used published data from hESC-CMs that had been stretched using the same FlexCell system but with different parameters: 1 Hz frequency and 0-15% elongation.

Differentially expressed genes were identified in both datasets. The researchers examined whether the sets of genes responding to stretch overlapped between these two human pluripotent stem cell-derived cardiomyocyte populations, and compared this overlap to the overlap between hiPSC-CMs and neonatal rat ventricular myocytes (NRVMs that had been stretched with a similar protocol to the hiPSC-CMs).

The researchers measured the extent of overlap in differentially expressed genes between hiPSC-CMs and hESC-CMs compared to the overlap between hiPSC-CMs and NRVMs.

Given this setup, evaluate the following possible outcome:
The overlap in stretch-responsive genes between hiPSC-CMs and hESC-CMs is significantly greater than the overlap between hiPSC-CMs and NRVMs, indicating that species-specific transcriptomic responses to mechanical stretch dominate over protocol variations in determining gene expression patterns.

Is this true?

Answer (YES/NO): NO